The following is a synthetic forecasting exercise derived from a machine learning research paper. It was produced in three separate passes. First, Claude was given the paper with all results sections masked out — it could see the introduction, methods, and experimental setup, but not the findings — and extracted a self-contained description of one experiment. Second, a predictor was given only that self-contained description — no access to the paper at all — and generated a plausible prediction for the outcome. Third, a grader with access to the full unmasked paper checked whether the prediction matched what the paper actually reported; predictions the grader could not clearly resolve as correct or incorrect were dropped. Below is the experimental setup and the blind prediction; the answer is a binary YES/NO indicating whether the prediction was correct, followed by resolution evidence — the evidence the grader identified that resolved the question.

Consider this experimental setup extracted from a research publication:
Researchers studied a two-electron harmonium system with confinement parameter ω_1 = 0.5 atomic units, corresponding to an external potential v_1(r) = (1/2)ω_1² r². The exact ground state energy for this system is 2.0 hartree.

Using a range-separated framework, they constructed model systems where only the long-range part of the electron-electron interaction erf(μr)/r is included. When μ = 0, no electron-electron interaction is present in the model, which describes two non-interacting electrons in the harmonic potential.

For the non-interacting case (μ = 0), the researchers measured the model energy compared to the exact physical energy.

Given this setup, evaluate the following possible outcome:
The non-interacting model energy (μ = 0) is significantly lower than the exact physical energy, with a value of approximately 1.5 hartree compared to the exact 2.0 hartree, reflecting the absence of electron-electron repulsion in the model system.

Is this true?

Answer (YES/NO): YES